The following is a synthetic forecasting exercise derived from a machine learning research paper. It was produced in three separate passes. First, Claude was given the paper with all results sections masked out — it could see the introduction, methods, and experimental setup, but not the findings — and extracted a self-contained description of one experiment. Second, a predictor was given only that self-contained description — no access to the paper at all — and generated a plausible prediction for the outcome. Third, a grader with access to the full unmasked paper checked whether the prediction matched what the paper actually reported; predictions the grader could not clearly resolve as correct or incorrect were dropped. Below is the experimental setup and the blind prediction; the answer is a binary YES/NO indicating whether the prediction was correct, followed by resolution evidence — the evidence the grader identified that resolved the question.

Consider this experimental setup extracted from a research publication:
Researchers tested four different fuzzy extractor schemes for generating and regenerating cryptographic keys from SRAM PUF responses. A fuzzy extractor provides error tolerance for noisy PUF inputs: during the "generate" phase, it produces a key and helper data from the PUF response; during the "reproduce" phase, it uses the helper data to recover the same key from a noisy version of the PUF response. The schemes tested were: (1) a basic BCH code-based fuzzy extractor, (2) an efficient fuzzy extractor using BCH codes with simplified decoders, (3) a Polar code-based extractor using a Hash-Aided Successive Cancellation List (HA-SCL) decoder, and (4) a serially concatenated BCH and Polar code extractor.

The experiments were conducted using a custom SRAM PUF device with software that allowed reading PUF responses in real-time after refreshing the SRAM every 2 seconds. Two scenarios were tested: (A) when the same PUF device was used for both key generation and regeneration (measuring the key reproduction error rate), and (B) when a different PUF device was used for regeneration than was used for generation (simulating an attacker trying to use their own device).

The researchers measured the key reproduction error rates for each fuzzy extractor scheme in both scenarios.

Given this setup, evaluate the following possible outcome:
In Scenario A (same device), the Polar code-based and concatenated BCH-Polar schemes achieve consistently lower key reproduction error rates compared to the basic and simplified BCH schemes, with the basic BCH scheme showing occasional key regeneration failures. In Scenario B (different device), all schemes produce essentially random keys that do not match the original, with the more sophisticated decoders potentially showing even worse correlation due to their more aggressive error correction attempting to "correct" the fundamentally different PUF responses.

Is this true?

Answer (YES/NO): NO